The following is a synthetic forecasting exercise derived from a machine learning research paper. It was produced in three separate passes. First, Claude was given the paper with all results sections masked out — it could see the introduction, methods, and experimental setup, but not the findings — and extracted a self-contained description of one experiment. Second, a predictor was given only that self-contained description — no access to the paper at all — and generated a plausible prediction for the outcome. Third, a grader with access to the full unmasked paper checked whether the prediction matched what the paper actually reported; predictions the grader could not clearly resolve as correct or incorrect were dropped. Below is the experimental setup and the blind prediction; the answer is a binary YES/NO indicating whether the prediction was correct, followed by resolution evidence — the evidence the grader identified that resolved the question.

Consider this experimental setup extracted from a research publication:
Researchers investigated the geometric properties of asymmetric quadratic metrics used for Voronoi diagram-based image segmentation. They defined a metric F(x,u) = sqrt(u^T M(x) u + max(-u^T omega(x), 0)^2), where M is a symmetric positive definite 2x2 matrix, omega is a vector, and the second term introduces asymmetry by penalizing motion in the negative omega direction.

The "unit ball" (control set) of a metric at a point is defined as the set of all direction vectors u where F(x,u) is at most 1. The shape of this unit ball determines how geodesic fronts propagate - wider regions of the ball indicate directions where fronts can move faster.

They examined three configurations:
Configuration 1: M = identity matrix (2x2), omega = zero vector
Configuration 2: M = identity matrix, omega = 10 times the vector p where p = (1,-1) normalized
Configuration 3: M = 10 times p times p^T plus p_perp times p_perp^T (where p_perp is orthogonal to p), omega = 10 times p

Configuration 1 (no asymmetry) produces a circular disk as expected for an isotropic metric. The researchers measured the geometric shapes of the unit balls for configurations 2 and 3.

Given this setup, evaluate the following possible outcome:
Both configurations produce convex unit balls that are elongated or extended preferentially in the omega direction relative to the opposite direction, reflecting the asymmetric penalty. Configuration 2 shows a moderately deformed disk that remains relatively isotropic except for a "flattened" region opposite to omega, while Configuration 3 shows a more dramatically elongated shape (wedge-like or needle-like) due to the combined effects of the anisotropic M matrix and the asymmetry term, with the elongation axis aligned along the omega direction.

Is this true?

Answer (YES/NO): NO